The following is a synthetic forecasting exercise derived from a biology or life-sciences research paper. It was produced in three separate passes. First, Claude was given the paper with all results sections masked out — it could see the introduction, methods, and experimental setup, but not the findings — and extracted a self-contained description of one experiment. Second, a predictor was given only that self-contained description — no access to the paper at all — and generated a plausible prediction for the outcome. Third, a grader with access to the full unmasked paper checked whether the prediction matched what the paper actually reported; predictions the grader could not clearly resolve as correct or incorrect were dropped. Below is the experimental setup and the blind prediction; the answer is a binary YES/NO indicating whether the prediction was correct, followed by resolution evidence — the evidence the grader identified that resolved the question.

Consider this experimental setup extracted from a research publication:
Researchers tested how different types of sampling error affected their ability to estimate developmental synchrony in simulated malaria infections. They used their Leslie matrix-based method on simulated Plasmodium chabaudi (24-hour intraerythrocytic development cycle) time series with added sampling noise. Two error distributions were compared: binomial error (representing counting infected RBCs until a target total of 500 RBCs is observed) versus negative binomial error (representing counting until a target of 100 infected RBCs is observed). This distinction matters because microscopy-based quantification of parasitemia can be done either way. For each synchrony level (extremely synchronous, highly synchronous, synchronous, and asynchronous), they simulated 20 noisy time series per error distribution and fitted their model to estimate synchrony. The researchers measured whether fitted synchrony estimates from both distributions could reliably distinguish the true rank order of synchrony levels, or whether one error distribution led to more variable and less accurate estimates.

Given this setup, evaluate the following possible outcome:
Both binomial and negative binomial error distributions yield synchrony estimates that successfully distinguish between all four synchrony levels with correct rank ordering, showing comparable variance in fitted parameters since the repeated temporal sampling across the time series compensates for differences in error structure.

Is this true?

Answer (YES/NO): NO